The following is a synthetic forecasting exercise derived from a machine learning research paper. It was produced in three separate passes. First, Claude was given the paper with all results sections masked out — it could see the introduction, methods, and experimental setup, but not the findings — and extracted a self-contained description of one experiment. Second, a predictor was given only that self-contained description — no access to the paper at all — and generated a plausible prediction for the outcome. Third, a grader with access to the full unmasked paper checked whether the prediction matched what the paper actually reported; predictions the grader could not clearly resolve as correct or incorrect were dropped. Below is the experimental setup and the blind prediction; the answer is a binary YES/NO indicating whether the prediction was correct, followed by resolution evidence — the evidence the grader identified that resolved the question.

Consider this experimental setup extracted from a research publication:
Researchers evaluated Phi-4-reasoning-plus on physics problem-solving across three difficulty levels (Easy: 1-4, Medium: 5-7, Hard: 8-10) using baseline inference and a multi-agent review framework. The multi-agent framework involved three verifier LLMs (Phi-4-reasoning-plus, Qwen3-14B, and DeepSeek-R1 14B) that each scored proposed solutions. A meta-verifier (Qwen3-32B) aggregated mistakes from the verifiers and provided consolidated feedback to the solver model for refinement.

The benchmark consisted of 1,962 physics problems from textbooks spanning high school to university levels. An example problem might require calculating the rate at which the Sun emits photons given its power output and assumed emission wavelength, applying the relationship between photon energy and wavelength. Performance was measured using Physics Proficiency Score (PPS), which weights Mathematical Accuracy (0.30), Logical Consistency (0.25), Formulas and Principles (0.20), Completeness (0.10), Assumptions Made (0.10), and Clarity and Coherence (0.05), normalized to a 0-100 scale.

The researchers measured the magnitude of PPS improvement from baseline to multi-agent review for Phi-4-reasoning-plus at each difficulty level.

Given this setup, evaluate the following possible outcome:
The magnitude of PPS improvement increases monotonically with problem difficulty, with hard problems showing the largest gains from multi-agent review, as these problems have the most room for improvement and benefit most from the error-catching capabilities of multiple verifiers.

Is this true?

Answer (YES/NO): NO